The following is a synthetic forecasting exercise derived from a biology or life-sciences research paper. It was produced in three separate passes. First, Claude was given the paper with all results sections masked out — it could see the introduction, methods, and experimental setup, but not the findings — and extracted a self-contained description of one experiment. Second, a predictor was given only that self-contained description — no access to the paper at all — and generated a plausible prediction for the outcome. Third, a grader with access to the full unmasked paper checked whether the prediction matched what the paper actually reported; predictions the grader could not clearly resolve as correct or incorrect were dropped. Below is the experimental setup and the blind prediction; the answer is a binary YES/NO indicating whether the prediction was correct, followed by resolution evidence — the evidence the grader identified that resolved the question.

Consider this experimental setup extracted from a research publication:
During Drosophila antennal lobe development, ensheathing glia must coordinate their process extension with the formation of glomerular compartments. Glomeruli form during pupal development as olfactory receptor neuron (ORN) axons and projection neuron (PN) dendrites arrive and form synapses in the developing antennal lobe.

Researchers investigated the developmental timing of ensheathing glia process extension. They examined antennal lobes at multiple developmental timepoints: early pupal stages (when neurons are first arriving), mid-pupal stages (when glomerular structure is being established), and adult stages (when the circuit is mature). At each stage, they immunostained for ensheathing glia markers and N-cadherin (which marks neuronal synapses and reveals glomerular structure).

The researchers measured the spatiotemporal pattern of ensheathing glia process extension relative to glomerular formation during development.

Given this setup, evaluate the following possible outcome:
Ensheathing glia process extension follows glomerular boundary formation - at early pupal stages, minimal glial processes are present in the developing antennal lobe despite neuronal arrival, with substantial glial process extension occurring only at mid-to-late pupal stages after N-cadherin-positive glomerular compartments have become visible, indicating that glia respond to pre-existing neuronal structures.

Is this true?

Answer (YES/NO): NO